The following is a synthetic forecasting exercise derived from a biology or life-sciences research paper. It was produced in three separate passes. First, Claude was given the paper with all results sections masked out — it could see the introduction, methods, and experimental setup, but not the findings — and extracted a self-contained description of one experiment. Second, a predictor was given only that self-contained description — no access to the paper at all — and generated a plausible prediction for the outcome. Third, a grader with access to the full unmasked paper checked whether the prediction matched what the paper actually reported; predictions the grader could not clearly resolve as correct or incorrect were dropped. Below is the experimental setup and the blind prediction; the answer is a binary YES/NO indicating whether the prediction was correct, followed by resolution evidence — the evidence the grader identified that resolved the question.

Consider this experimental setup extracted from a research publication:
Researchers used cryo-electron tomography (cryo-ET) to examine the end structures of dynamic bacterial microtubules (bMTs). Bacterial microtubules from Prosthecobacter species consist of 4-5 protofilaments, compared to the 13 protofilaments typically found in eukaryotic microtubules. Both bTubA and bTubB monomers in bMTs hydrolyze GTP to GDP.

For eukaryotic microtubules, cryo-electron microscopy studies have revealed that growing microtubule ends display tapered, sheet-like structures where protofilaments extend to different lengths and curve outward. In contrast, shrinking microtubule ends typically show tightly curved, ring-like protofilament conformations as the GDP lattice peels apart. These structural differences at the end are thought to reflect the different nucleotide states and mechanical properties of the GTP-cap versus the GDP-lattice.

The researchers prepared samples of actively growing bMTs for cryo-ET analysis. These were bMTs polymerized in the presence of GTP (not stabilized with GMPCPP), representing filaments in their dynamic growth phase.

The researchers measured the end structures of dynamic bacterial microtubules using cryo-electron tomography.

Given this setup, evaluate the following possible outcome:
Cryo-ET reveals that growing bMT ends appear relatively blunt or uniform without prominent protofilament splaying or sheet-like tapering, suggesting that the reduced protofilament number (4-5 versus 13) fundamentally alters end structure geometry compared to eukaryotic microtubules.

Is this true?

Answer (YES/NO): NO